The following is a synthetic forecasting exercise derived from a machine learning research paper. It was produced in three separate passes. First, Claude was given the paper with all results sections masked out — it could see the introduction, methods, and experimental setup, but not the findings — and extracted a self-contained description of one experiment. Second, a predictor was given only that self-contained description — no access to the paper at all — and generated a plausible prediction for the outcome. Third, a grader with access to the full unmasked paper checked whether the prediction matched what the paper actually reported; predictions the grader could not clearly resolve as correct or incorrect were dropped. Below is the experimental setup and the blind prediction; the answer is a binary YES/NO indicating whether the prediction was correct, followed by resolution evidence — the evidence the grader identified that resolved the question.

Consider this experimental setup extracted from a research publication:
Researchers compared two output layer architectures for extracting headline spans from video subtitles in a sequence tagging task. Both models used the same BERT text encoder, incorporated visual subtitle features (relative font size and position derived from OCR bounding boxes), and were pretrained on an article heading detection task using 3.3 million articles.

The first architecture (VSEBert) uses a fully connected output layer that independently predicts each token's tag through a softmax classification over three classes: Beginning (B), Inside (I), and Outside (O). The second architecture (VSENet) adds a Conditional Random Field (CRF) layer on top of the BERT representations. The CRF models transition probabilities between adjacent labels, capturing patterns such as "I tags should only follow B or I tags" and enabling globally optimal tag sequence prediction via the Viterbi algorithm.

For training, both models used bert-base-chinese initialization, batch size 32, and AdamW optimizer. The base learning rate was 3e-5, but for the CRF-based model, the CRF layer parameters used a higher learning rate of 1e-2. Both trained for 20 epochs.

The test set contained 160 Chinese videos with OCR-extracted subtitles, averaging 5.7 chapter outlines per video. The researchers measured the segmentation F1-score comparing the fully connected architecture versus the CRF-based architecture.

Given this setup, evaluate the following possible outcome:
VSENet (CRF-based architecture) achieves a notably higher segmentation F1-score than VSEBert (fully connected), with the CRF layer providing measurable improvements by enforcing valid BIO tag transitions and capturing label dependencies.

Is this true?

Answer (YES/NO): YES